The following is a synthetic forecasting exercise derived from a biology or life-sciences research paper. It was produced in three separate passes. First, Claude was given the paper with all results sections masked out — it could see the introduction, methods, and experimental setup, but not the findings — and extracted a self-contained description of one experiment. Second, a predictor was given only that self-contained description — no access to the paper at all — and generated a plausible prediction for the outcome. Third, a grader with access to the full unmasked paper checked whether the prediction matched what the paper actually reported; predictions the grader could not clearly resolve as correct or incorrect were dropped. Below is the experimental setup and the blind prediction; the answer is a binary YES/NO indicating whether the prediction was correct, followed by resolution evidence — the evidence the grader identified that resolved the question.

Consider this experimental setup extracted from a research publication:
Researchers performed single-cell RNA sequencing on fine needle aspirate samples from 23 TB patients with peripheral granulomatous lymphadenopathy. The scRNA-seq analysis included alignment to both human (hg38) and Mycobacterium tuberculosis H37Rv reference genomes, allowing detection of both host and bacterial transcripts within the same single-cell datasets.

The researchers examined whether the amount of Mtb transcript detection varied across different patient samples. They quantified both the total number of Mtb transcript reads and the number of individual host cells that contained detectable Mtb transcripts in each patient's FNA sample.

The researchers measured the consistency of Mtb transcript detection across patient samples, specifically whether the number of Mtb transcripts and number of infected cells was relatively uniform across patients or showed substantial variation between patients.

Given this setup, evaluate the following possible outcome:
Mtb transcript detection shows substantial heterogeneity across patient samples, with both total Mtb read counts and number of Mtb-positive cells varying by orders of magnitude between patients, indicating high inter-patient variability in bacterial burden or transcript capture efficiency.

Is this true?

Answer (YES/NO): YES